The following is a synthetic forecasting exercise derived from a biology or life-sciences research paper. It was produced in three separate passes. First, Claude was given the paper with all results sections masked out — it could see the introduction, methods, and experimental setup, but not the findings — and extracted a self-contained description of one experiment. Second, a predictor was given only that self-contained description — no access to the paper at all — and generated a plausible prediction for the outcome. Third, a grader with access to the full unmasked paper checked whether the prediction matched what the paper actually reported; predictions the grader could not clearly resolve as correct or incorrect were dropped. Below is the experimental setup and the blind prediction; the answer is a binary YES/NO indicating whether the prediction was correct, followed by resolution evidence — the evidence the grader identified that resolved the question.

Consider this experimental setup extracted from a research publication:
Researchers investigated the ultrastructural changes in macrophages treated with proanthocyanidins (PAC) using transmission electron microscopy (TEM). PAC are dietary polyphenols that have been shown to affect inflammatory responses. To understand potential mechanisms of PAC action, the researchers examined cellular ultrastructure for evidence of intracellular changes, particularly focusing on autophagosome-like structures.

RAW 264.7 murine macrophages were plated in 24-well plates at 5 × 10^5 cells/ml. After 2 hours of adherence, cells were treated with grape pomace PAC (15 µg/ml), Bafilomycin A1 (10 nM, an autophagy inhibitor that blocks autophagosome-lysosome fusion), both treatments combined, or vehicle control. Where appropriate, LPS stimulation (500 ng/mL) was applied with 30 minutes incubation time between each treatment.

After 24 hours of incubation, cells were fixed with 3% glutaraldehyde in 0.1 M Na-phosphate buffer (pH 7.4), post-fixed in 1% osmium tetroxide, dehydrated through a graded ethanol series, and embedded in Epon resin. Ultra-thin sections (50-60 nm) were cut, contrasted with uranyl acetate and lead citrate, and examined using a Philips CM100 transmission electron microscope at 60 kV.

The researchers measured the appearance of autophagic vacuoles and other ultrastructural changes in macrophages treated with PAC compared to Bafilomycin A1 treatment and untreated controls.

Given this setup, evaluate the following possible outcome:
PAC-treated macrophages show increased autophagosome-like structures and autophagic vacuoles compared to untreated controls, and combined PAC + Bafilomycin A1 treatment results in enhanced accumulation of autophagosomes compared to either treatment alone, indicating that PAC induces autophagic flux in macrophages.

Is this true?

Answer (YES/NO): NO